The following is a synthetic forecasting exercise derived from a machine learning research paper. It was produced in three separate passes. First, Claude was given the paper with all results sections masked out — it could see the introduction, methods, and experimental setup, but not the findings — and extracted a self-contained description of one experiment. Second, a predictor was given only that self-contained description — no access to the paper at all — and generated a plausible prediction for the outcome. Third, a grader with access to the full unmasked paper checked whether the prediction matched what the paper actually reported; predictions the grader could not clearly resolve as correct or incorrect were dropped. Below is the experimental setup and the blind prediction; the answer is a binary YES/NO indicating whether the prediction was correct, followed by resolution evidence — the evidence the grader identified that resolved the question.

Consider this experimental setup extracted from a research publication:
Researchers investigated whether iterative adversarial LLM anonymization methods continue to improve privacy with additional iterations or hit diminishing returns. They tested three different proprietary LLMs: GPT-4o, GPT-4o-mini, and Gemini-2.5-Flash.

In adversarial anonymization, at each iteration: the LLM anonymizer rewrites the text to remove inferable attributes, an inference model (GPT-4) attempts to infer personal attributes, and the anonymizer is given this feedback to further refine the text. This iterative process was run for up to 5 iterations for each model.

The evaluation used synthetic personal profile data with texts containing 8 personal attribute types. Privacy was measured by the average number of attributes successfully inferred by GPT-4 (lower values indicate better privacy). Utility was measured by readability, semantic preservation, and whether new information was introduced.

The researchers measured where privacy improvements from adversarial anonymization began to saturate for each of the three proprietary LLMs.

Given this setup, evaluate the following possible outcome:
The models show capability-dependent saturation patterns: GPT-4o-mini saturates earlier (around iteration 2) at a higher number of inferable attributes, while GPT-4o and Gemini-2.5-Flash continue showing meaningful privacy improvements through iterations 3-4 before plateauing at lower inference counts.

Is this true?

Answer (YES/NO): NO